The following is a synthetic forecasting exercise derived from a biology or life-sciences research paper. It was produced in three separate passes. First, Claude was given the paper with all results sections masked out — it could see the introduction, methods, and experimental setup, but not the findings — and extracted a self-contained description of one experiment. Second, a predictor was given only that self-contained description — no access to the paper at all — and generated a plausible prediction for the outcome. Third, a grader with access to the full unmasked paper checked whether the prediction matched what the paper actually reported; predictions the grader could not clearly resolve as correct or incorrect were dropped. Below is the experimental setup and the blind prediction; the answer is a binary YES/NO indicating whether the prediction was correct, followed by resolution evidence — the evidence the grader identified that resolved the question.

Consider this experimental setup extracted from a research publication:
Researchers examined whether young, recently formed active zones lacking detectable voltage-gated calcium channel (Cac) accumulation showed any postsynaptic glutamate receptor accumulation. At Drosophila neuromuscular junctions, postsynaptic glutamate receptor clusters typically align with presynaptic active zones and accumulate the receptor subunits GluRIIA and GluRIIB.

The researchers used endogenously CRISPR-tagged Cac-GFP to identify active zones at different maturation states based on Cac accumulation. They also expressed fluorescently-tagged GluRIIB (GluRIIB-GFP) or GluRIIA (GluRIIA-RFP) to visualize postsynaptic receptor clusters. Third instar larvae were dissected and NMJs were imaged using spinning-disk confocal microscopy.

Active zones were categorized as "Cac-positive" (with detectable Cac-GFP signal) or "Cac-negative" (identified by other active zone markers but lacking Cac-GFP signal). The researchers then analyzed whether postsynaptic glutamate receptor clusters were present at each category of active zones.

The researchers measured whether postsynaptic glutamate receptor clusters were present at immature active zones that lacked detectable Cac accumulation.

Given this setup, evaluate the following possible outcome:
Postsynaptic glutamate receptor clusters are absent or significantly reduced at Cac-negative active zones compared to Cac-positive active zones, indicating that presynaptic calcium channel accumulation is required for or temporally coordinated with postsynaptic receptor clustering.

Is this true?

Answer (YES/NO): NO